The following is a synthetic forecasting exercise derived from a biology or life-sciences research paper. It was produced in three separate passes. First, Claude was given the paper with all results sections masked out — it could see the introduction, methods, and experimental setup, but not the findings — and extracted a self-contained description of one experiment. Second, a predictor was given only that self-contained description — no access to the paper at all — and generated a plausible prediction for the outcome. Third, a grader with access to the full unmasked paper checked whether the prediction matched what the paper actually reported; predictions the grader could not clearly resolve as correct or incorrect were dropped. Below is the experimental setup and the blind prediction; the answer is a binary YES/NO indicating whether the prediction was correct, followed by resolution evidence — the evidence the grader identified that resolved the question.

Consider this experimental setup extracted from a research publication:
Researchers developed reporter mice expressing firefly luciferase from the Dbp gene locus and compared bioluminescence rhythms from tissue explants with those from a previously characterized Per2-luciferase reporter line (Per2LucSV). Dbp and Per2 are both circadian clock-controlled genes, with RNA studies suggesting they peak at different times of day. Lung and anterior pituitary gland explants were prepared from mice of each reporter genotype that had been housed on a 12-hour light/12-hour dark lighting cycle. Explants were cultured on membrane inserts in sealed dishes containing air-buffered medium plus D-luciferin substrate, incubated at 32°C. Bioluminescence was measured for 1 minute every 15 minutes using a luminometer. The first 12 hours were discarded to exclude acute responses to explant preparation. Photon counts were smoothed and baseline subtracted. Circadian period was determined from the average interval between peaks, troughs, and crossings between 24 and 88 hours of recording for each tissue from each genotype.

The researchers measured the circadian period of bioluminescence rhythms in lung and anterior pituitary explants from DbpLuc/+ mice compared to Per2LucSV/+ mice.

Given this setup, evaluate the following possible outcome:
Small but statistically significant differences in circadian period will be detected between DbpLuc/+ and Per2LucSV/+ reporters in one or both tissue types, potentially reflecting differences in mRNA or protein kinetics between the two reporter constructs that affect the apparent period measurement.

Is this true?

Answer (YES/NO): YES